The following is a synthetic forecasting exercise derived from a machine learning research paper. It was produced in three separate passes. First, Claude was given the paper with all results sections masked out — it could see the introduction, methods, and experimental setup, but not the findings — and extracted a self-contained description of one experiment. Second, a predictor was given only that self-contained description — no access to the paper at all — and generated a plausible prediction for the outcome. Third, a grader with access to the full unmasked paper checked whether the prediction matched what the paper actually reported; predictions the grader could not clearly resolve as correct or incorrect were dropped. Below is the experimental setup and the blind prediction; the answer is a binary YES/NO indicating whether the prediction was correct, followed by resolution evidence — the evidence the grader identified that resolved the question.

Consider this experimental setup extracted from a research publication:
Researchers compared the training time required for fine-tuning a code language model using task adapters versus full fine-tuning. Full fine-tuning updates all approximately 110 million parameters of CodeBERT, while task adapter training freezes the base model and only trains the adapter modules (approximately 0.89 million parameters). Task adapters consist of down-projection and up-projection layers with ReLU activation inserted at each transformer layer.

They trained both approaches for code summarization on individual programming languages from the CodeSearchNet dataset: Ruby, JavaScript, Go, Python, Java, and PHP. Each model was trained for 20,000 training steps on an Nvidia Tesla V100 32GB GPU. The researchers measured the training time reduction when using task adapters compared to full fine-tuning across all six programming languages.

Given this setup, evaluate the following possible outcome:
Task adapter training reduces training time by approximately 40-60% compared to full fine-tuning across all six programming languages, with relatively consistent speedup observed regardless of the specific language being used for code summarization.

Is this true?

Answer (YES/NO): NO